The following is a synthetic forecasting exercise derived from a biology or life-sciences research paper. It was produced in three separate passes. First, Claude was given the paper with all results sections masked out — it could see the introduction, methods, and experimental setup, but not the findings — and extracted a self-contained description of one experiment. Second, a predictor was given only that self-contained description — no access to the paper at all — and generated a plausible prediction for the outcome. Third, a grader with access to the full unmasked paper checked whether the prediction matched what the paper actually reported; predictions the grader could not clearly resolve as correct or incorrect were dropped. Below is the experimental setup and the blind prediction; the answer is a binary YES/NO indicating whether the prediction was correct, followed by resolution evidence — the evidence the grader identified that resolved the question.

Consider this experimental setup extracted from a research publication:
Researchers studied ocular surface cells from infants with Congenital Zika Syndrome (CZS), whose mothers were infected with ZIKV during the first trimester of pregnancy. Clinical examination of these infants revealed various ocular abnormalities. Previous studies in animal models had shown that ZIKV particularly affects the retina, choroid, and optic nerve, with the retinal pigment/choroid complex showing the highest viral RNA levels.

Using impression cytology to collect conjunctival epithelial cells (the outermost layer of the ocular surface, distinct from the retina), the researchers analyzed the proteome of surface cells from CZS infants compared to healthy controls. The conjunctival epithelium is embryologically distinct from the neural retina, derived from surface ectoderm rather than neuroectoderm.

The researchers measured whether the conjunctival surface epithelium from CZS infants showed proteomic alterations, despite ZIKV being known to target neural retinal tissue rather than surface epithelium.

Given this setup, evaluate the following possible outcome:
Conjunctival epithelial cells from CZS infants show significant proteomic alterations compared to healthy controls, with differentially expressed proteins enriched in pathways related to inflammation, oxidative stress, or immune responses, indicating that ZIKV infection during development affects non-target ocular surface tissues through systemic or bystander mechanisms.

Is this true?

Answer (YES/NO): YES